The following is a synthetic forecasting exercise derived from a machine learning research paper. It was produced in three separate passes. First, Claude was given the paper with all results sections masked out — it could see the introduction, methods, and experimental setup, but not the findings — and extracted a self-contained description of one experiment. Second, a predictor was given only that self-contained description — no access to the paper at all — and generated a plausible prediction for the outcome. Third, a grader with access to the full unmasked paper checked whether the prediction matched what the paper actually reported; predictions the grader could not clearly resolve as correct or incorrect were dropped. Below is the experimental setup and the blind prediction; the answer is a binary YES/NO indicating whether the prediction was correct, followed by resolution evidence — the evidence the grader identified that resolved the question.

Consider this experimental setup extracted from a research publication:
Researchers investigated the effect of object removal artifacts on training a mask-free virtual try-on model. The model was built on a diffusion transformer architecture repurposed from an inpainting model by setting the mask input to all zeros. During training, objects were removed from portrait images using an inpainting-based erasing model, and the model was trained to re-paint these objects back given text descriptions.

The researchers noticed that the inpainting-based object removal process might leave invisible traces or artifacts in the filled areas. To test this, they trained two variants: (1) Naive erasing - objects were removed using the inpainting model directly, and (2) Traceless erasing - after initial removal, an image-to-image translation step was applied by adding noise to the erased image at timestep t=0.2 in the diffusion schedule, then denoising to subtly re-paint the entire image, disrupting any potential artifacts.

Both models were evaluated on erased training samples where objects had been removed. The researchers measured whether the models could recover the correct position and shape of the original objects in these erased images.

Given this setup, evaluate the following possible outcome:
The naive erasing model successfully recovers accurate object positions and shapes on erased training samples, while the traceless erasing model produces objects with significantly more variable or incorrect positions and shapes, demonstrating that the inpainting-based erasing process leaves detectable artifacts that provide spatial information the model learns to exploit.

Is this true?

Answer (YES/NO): YES